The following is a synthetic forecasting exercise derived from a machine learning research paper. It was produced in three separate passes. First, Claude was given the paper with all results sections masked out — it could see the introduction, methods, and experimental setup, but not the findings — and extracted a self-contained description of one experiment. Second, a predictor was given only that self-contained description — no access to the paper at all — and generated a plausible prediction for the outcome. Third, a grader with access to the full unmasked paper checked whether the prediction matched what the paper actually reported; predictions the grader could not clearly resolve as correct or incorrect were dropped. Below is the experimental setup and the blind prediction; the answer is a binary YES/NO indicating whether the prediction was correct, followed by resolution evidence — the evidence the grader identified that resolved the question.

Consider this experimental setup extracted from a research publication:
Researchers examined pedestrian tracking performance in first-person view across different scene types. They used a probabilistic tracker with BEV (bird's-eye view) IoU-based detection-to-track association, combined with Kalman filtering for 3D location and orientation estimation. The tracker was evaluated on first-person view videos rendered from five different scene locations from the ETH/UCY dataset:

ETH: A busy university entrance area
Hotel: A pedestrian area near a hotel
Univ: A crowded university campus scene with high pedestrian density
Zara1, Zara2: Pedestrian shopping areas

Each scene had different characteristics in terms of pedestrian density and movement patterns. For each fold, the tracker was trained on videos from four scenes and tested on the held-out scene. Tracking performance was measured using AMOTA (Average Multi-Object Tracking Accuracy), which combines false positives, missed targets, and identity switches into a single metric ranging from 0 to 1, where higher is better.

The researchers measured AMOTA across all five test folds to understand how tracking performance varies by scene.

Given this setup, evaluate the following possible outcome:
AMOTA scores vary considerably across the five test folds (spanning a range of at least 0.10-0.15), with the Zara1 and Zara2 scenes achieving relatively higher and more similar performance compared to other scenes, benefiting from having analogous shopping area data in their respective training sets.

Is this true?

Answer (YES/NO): NO